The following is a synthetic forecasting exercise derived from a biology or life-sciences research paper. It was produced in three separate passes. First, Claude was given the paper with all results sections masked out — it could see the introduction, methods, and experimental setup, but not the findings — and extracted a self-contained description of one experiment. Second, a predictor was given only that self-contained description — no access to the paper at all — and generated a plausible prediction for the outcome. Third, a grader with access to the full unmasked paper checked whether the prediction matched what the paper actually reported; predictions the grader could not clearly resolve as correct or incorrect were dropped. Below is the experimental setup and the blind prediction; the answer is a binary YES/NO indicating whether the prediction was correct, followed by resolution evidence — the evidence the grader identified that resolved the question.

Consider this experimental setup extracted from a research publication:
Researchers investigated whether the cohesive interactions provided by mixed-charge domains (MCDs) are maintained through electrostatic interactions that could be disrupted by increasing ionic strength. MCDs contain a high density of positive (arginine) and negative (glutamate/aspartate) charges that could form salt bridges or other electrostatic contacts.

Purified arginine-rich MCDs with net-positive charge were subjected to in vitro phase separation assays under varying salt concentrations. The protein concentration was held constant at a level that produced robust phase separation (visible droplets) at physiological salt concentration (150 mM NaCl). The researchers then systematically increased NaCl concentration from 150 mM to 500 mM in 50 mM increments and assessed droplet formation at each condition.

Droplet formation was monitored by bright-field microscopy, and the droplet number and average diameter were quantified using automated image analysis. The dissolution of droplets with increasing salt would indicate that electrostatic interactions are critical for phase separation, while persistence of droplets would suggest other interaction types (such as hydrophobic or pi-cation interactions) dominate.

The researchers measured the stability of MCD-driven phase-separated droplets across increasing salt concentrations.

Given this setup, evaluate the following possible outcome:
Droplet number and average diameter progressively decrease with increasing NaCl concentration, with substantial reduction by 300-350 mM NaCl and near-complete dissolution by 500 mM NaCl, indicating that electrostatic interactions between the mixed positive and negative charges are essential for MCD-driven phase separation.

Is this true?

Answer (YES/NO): NO